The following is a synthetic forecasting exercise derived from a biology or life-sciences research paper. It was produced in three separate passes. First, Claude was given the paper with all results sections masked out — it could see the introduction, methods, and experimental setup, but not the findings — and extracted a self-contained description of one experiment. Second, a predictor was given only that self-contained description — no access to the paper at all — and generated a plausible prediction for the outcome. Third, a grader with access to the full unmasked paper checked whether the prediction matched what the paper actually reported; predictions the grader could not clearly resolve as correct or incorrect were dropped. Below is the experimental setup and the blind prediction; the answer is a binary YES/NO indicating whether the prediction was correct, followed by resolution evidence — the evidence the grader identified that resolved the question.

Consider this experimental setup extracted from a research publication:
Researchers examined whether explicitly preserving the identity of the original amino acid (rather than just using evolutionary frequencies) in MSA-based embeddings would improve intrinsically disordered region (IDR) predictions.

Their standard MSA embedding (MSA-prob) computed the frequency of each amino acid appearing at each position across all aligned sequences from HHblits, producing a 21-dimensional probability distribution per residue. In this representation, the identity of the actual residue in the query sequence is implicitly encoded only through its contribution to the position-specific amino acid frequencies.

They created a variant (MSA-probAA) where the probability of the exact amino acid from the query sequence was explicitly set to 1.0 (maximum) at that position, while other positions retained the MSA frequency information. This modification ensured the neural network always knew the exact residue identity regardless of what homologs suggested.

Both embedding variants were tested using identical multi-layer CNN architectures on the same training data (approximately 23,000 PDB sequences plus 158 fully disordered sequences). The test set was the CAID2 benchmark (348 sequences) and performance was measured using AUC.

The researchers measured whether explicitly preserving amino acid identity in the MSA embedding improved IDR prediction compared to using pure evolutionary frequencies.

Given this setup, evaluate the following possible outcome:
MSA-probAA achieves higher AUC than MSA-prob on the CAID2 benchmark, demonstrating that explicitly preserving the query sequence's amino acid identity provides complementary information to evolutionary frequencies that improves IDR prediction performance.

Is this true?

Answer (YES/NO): NO